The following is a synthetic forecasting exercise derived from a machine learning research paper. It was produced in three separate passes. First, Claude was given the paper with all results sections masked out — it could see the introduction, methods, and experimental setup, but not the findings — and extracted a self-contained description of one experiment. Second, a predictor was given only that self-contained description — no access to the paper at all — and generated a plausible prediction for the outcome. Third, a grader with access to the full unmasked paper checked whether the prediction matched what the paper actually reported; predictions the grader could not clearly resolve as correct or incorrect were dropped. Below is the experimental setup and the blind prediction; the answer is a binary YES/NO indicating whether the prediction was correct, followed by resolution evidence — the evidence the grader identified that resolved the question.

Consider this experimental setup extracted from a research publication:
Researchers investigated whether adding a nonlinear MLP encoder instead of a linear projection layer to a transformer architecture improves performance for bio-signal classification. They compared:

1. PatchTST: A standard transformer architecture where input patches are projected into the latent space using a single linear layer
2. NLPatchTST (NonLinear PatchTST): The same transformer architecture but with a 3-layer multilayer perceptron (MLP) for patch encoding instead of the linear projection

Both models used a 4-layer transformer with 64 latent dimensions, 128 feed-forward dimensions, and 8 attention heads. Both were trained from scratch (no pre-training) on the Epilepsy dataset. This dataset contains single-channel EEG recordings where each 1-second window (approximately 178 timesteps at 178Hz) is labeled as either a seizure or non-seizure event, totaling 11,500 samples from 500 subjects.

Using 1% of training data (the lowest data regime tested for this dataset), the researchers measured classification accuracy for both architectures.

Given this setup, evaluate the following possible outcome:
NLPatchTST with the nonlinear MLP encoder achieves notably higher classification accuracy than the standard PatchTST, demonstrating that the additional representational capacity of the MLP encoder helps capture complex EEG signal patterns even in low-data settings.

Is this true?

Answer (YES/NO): NO